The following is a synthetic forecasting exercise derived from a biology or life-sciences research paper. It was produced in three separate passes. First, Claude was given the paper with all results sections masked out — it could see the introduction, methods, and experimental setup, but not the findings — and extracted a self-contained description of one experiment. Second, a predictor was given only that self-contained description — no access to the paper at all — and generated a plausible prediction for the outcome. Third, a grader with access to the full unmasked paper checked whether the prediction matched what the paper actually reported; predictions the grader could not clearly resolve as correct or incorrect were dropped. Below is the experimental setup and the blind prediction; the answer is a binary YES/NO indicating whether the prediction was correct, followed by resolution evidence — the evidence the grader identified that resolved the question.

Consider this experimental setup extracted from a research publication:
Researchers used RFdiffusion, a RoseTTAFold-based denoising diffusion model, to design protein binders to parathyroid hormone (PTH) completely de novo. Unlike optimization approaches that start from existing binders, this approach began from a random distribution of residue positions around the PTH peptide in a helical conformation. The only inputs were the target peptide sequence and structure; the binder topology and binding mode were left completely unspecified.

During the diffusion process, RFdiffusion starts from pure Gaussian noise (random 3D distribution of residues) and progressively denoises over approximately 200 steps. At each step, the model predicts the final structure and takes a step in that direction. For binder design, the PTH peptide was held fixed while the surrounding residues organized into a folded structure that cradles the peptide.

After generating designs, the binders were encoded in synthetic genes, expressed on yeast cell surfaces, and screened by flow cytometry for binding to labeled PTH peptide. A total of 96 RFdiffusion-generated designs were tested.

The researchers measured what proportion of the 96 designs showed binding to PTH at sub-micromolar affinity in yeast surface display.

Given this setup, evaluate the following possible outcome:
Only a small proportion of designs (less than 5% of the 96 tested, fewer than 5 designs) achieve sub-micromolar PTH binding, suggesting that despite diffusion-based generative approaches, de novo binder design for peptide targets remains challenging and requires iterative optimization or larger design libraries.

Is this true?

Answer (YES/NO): NO